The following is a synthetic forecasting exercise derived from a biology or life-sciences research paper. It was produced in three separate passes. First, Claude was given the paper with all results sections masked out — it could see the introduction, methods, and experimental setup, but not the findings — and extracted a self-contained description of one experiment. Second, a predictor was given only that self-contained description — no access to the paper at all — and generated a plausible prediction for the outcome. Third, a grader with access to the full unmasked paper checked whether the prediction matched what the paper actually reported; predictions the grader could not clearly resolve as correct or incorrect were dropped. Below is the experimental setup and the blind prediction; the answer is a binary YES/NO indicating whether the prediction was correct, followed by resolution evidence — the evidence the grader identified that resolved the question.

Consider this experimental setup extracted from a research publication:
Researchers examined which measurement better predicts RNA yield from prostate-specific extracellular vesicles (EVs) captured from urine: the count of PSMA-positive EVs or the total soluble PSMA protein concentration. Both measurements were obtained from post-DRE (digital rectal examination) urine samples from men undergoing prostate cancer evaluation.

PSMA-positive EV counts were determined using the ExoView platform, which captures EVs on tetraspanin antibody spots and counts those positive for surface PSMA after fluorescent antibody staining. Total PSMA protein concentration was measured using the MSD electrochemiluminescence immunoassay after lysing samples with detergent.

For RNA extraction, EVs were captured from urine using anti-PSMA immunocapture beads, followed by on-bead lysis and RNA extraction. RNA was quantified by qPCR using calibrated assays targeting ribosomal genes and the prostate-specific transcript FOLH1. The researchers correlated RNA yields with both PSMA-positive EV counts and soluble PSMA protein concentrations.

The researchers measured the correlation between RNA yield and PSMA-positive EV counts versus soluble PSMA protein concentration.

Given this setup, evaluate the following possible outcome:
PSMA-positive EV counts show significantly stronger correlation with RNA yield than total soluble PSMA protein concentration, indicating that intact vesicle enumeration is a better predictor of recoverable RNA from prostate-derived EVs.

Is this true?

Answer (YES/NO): YES